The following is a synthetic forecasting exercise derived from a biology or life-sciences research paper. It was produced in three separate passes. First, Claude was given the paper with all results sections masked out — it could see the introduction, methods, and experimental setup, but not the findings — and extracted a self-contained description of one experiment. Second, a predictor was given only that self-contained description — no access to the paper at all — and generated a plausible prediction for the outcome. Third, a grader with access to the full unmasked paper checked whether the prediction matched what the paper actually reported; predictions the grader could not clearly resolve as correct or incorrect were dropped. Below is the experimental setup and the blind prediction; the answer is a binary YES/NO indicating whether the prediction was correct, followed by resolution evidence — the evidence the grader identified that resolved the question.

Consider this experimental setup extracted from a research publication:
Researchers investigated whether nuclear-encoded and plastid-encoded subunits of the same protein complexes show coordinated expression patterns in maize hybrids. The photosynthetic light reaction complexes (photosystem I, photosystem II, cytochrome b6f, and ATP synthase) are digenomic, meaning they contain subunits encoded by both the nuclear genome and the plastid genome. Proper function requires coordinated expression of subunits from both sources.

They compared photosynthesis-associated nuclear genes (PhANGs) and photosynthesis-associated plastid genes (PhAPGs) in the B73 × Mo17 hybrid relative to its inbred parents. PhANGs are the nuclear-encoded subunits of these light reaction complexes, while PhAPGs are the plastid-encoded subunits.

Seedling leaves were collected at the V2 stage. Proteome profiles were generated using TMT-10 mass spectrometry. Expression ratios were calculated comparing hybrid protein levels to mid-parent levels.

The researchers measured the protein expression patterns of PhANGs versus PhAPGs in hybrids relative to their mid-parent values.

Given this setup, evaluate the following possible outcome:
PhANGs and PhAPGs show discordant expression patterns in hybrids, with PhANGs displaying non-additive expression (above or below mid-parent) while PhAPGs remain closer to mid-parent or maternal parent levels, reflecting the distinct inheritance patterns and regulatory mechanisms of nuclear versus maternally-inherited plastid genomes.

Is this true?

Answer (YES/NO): NO